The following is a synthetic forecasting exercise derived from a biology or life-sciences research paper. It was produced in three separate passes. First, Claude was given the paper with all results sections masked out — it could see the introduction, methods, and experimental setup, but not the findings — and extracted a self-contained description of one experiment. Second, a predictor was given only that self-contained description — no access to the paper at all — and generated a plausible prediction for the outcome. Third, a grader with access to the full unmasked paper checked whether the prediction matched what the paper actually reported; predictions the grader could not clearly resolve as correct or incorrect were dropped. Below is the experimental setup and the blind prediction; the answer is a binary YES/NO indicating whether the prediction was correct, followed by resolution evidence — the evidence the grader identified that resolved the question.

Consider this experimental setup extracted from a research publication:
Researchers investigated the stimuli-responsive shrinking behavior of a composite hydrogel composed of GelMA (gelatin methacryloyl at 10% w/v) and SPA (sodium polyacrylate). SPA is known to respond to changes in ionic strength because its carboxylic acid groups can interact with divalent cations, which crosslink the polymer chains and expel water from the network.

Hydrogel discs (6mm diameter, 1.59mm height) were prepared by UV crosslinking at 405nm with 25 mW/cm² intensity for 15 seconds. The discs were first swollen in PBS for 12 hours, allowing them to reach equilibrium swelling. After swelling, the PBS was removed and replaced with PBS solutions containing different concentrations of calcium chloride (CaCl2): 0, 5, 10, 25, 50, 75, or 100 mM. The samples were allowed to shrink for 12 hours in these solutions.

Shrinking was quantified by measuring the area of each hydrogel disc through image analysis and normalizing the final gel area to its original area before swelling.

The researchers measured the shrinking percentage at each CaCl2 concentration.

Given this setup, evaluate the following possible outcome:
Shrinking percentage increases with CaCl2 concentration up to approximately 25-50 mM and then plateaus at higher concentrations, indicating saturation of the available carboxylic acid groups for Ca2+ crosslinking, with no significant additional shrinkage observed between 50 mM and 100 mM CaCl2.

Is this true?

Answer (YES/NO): NO